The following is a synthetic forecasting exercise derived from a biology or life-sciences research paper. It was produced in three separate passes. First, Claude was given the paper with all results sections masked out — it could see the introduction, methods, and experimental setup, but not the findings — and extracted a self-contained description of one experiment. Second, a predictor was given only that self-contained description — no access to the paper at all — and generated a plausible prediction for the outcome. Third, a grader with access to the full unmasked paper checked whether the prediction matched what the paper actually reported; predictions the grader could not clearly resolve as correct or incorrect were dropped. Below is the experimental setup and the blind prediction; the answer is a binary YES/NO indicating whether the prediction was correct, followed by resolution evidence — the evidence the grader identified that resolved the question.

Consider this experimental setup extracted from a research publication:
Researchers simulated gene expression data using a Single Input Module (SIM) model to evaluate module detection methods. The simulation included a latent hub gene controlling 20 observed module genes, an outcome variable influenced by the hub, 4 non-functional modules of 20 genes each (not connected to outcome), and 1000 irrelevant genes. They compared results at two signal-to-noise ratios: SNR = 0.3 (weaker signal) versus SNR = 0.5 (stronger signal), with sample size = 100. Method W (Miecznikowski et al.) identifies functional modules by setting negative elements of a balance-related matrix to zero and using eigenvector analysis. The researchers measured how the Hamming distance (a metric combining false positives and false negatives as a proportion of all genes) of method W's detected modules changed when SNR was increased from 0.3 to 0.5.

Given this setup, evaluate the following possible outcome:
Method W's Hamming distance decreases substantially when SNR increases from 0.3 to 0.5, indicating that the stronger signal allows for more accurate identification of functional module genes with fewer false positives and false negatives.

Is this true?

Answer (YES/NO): YES